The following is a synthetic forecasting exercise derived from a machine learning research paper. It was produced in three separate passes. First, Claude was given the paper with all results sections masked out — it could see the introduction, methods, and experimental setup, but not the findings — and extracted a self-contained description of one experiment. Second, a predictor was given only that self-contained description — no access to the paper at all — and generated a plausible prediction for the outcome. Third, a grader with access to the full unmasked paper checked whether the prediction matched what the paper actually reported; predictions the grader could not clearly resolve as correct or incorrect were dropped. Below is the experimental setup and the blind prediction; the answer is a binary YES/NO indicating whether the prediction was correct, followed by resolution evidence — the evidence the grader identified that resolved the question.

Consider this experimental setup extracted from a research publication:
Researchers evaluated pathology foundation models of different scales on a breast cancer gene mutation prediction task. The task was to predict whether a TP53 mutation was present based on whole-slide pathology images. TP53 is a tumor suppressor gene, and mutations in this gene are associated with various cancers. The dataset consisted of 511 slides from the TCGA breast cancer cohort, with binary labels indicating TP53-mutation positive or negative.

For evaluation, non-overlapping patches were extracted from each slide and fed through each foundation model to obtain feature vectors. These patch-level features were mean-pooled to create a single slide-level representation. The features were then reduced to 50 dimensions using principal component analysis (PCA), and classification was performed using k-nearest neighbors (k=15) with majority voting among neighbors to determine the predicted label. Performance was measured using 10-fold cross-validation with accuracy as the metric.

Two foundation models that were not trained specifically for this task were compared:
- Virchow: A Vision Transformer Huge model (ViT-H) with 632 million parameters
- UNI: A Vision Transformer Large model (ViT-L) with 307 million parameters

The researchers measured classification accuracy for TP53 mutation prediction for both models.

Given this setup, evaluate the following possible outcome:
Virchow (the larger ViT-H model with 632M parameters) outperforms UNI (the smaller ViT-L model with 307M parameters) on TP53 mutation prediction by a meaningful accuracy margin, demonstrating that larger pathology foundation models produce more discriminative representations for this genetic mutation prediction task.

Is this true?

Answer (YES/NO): NO